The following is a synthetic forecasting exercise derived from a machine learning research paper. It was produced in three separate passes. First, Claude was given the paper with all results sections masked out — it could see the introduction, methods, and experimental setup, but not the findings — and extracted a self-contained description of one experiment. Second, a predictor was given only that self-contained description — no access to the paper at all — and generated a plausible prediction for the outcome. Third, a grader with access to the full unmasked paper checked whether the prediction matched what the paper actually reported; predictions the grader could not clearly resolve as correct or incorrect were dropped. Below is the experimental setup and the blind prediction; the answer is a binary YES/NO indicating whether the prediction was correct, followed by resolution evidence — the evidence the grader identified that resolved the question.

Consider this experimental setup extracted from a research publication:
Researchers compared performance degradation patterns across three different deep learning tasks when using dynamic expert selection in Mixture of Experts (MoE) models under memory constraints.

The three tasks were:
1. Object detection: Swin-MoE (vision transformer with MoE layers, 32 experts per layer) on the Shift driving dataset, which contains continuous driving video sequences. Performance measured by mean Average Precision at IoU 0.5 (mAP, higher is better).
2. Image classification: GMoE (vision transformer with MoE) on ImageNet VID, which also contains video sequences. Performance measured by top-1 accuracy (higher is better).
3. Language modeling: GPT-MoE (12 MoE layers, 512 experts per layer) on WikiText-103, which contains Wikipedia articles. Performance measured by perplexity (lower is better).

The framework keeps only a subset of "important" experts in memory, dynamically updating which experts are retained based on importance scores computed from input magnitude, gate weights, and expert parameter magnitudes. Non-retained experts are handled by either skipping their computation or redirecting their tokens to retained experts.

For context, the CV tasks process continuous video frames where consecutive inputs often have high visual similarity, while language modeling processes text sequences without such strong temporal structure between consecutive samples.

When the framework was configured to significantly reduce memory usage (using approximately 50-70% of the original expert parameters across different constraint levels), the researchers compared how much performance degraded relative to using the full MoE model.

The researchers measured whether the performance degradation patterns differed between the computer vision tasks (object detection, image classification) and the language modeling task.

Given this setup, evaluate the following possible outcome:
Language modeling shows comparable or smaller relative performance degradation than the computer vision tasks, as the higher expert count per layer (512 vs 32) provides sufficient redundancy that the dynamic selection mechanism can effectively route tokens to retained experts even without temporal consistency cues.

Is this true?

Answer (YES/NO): NO